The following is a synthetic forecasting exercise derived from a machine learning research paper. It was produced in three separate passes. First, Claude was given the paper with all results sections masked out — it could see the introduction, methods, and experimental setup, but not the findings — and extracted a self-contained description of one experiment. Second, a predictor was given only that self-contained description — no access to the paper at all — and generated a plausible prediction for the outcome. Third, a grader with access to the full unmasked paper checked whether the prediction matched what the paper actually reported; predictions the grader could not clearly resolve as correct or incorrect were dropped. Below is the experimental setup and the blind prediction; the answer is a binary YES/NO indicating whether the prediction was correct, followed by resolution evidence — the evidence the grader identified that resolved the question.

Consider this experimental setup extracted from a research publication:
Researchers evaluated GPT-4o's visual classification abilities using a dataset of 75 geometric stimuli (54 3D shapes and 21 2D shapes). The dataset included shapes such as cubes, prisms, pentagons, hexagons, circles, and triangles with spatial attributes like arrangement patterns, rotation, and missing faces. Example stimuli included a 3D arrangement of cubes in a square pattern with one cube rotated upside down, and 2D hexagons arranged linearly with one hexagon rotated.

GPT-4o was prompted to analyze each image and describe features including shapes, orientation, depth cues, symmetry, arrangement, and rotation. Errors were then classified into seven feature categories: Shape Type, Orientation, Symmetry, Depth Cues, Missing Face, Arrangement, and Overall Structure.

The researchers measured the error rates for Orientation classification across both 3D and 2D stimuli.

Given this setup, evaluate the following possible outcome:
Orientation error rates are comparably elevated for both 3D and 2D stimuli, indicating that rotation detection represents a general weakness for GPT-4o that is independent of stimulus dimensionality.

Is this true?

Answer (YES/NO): NO